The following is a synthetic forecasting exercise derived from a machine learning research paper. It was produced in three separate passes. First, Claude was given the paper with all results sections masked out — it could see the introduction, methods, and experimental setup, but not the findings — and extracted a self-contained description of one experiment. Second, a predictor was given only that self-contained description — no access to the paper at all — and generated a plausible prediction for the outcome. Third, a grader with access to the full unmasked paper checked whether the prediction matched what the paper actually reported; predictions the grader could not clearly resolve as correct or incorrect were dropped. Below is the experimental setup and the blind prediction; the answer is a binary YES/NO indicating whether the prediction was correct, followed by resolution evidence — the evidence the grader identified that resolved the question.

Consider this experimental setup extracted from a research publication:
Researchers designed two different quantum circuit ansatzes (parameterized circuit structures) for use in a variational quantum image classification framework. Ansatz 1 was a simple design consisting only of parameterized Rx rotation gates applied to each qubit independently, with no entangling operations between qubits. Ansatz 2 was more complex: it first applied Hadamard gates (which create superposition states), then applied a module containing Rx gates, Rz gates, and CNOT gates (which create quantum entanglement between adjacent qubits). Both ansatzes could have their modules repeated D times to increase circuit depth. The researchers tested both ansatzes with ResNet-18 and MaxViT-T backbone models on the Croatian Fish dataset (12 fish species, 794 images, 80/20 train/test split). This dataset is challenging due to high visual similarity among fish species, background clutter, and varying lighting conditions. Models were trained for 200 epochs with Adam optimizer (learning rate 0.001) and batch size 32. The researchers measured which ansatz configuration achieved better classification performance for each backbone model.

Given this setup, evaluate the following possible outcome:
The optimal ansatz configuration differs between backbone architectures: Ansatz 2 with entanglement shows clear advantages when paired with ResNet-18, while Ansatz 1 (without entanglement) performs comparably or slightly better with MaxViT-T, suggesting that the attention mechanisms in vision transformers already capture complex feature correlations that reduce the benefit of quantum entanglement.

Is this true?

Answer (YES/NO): NO